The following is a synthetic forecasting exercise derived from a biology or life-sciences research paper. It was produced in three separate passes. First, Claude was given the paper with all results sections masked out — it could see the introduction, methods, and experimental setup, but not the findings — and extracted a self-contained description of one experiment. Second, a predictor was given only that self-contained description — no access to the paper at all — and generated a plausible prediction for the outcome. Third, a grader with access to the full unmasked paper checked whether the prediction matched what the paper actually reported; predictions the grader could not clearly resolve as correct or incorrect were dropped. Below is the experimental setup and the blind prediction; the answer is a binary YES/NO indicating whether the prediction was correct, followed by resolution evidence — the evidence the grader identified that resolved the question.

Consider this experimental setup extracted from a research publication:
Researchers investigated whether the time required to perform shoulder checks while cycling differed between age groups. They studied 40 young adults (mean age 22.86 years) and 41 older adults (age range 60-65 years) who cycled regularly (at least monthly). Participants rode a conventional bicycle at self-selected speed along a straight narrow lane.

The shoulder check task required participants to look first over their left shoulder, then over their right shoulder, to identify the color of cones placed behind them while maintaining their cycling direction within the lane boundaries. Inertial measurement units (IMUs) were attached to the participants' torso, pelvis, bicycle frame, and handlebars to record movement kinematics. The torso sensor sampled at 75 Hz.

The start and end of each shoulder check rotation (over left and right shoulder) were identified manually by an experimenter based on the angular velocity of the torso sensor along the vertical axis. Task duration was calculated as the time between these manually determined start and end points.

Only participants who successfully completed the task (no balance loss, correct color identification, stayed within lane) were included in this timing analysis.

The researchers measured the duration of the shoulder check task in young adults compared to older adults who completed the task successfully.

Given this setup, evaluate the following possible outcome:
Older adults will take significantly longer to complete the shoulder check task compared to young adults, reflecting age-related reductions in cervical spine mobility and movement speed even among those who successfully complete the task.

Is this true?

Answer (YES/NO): YES